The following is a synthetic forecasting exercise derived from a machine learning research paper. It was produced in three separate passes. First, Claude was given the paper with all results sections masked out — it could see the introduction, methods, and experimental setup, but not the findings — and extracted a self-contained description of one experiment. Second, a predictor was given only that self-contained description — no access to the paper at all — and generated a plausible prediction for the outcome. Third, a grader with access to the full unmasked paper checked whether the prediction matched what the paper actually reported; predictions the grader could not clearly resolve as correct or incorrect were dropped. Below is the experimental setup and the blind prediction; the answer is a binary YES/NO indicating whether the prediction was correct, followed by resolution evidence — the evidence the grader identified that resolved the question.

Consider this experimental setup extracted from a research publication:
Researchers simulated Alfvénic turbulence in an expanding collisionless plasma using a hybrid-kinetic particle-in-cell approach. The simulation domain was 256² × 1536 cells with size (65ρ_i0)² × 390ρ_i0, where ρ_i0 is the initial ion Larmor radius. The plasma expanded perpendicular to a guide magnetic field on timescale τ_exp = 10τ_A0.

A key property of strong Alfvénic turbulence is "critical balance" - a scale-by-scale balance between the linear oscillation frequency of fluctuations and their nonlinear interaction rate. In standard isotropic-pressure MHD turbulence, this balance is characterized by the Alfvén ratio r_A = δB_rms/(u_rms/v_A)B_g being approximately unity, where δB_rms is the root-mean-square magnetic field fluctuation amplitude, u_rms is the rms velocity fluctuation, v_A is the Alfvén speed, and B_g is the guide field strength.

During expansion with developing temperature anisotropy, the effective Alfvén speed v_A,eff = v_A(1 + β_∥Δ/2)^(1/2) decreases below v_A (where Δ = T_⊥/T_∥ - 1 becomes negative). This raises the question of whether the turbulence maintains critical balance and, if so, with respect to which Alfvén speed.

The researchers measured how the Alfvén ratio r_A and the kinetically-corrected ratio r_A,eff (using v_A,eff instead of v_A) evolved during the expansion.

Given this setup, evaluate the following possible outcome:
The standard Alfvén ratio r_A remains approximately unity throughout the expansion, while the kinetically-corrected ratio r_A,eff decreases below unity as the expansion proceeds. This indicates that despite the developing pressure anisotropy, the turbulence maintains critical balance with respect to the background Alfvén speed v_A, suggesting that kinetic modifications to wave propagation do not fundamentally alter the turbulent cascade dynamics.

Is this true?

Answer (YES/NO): NO